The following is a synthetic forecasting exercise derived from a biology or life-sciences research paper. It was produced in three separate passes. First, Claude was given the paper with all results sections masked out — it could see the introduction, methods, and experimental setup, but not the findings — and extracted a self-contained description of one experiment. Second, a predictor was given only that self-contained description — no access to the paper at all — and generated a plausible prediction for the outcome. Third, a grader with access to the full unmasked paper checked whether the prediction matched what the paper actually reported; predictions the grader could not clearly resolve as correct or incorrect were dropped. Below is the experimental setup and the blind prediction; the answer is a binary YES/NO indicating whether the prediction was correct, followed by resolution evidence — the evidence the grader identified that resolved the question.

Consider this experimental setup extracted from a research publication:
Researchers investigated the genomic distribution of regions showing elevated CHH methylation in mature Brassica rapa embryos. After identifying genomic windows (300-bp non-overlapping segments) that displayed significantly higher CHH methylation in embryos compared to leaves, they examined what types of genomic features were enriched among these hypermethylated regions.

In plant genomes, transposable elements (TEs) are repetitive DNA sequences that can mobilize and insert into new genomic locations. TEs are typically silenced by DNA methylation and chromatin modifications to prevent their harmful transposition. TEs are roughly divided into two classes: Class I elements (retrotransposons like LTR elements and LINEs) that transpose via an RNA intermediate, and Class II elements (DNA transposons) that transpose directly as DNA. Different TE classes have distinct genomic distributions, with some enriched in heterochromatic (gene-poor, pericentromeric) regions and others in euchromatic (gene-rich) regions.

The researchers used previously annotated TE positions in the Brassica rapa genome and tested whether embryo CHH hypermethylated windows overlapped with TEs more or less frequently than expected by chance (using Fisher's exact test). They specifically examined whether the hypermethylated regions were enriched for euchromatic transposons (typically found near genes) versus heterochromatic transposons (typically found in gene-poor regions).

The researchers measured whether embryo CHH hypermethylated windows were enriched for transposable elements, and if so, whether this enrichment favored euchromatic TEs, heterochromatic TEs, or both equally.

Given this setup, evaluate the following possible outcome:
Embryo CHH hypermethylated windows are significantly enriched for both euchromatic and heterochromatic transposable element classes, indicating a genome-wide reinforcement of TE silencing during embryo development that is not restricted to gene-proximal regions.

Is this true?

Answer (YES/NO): NO